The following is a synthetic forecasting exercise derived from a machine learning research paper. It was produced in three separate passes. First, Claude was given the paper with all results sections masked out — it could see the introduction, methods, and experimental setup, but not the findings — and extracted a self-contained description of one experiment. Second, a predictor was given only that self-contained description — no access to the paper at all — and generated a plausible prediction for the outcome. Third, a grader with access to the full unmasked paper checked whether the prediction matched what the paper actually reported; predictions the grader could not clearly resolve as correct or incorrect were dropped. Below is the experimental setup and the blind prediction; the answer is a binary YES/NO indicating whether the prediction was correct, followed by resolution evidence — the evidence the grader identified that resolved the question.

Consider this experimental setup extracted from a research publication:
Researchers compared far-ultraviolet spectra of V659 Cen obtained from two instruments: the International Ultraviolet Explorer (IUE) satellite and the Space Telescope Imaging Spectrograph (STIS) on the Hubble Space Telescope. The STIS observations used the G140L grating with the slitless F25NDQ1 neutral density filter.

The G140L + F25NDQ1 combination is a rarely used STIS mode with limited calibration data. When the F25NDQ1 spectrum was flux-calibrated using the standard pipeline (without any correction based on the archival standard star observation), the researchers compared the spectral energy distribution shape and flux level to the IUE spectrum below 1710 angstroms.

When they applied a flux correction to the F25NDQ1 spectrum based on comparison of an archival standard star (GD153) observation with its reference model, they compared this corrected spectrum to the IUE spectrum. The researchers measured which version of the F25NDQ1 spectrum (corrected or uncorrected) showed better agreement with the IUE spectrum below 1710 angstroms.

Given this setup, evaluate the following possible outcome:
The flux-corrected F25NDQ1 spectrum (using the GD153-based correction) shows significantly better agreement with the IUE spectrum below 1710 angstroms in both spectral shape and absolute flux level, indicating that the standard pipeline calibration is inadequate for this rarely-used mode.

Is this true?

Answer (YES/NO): NO